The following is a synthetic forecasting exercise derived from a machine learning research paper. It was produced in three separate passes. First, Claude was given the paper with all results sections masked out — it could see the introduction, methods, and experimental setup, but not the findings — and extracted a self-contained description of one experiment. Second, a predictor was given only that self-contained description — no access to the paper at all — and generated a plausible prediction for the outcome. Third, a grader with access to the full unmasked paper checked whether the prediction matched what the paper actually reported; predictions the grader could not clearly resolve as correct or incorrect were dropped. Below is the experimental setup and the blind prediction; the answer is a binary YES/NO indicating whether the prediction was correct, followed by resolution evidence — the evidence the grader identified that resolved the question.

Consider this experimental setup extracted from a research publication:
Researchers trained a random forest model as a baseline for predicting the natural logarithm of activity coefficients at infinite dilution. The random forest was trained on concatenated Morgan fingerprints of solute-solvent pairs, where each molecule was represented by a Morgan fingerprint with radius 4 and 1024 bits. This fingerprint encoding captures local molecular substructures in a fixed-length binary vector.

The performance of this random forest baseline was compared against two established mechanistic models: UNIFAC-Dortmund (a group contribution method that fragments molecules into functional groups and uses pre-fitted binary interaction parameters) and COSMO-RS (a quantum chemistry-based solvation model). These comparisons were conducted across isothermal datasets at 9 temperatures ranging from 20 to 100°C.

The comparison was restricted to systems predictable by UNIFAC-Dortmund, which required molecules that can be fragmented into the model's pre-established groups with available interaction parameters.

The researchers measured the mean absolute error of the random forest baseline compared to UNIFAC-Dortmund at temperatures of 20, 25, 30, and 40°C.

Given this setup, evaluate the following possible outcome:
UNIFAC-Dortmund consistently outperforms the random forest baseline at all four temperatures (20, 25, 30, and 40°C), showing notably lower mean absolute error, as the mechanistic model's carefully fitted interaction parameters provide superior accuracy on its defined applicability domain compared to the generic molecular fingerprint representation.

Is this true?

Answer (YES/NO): NO